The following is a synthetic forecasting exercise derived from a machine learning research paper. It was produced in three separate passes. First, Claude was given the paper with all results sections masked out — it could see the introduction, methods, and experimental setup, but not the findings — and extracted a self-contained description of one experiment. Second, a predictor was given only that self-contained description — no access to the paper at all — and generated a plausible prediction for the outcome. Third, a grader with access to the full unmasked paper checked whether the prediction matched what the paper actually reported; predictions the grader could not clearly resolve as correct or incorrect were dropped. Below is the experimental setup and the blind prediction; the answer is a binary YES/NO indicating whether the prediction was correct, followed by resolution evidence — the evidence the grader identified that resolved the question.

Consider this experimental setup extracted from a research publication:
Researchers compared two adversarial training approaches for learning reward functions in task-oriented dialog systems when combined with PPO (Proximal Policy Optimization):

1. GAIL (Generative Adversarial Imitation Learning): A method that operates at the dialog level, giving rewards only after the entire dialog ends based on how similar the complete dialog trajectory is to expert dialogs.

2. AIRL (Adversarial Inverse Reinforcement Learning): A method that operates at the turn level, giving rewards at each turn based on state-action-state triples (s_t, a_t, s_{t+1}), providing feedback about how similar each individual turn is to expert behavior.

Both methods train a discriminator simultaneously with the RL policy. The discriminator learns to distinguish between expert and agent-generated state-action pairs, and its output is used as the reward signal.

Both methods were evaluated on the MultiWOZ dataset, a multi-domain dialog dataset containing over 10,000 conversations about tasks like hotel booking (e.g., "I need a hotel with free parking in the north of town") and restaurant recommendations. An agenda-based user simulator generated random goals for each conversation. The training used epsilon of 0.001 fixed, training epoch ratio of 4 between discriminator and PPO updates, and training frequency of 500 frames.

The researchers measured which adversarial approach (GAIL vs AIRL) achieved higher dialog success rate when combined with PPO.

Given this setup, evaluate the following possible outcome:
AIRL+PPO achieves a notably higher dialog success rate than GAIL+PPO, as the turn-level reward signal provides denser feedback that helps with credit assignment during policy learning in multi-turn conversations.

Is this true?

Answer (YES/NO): NO